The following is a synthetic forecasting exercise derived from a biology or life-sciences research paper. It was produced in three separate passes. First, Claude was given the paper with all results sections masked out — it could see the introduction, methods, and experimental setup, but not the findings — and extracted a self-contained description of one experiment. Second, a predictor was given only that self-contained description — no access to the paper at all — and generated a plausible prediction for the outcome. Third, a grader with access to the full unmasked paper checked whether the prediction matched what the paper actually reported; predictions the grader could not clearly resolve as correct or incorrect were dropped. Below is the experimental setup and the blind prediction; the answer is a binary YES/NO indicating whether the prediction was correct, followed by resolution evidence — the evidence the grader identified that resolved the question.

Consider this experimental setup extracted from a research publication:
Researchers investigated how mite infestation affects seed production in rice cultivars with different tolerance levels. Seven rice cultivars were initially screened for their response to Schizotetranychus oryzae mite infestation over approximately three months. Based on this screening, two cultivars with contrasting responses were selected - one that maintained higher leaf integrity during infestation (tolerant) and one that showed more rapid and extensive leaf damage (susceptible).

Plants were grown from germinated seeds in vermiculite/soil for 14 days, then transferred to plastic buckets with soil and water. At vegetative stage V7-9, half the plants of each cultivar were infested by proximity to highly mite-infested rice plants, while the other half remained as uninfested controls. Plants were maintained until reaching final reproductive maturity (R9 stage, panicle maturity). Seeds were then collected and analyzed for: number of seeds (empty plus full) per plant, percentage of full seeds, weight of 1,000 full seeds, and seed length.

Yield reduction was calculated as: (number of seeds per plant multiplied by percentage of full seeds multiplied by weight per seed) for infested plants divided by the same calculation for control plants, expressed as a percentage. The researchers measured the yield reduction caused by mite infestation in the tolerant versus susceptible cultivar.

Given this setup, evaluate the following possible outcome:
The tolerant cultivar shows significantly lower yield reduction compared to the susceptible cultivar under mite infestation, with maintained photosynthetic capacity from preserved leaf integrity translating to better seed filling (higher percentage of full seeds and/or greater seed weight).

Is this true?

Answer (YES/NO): YES